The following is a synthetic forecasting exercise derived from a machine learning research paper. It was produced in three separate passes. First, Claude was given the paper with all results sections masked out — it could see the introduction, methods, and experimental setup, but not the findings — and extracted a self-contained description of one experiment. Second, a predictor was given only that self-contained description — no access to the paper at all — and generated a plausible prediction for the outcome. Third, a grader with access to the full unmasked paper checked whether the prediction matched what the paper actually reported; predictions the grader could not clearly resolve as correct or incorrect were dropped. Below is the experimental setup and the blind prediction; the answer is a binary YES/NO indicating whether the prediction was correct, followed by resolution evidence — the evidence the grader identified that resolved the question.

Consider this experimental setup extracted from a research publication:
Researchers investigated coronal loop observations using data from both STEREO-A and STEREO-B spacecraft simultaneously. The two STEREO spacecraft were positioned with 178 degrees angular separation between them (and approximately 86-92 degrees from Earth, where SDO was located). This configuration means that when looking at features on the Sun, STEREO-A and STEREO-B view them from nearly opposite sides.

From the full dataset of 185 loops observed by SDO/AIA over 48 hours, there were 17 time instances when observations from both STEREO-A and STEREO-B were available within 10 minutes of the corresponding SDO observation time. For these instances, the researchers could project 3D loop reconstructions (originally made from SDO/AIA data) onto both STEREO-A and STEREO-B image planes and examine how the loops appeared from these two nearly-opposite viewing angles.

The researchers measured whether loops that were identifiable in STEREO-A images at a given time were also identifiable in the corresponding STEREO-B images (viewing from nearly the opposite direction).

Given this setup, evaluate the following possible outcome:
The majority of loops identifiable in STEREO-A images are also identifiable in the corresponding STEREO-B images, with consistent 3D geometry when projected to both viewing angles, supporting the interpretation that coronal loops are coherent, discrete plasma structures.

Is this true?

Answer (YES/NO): NO